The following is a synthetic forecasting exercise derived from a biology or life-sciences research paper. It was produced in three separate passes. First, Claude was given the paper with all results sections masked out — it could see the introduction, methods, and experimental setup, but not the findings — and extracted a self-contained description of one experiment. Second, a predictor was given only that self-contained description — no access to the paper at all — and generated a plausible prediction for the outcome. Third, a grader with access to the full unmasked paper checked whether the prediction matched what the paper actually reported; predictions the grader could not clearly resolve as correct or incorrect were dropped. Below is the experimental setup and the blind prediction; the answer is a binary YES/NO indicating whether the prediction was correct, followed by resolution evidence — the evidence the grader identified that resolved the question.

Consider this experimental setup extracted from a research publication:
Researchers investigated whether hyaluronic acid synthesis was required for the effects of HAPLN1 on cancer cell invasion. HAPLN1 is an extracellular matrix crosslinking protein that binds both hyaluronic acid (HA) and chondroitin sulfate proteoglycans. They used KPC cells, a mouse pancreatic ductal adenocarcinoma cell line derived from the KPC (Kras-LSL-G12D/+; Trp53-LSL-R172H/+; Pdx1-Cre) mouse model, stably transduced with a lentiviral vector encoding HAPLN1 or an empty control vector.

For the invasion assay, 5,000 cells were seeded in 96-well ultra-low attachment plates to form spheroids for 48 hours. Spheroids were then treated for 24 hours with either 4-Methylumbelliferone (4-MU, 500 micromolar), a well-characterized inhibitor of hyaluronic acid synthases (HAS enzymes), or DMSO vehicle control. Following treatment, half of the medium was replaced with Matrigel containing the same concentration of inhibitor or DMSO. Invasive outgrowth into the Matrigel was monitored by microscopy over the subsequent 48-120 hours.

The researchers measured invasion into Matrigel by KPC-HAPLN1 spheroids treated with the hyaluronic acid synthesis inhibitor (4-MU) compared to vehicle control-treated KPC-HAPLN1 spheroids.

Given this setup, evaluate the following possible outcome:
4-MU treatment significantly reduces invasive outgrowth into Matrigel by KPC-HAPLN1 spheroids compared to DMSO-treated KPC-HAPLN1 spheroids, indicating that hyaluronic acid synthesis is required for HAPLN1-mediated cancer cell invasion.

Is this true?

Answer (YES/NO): YES